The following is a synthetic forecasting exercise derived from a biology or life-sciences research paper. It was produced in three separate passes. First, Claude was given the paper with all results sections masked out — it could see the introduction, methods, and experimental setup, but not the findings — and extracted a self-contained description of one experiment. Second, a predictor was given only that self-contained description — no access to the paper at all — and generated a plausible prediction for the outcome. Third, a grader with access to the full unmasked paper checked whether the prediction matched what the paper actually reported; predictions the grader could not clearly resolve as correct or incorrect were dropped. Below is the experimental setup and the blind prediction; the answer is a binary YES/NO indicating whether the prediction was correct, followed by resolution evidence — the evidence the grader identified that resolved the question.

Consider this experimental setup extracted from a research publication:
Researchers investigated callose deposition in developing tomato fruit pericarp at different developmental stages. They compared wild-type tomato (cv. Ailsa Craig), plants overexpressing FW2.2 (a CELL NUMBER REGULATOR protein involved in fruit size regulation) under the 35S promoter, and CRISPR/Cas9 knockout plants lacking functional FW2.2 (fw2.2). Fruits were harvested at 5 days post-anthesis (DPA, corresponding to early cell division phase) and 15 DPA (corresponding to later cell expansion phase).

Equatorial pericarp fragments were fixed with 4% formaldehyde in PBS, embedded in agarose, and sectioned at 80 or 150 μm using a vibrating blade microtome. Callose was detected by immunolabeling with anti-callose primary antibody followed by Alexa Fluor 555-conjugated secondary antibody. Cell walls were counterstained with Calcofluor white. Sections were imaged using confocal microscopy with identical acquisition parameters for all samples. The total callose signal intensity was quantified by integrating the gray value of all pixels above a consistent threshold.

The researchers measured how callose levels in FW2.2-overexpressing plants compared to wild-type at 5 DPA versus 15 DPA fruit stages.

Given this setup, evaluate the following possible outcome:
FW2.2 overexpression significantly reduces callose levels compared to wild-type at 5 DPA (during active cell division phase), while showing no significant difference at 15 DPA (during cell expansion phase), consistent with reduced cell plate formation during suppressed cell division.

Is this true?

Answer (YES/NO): NO